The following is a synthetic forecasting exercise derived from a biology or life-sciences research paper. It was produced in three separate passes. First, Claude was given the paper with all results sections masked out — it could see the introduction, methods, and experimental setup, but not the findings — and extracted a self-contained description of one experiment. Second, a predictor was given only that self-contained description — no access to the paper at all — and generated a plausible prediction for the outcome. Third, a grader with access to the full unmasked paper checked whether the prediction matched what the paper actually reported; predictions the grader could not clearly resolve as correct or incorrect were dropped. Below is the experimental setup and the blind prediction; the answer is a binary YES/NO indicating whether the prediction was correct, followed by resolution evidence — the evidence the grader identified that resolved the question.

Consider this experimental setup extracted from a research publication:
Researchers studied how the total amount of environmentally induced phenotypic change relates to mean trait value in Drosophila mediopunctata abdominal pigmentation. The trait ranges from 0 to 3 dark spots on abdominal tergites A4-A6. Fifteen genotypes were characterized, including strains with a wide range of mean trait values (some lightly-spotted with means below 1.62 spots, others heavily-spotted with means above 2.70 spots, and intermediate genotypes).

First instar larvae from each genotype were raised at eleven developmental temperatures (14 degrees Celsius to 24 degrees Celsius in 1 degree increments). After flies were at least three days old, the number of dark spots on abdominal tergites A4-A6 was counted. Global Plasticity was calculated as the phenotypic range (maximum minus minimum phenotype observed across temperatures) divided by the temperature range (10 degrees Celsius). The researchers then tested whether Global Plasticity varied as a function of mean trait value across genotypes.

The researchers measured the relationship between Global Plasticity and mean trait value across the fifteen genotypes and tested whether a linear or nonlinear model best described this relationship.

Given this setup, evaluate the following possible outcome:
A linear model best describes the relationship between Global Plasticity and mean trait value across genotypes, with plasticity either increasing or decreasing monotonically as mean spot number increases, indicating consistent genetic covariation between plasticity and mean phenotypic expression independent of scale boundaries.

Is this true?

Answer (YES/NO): NO